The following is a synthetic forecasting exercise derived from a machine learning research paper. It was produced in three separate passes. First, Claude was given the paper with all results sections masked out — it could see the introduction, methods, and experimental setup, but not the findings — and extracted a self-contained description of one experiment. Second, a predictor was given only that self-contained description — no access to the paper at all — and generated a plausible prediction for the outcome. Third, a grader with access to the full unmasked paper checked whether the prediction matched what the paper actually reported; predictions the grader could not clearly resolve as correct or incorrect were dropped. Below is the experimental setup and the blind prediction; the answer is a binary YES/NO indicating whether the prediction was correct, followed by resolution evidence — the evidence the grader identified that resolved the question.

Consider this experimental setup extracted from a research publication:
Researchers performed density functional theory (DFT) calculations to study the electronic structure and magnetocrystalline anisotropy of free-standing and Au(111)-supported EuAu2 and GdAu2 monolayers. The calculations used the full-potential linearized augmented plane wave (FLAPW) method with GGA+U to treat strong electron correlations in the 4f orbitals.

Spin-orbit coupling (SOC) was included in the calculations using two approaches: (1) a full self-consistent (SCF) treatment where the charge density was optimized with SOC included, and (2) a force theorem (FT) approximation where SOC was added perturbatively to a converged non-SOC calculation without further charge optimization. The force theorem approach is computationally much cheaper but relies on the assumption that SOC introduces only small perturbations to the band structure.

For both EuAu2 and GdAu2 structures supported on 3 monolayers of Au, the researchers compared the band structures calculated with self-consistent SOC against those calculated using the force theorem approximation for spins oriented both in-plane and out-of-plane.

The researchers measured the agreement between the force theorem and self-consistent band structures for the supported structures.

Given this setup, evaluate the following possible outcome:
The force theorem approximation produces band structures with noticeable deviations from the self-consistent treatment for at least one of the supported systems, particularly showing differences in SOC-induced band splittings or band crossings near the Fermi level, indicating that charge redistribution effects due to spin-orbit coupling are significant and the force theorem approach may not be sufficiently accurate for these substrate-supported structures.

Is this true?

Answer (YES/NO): NO